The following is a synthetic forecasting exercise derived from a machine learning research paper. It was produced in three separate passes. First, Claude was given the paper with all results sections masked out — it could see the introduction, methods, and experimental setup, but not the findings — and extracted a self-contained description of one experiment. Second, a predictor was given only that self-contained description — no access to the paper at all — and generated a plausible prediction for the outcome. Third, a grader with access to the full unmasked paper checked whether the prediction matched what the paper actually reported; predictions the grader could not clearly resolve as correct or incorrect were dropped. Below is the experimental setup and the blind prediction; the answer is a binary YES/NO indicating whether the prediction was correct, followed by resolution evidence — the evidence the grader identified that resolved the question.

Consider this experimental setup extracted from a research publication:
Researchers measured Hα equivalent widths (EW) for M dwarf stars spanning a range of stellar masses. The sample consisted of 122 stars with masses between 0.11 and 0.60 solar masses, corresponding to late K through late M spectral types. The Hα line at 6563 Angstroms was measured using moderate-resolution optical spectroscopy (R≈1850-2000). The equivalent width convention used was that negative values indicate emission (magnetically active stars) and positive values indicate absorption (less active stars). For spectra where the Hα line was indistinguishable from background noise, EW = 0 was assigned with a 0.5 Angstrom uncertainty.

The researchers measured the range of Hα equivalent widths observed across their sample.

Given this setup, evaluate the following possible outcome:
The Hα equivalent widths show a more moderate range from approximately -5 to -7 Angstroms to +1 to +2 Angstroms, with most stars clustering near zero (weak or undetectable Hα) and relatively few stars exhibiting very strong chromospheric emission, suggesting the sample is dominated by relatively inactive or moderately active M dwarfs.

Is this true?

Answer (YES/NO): NO